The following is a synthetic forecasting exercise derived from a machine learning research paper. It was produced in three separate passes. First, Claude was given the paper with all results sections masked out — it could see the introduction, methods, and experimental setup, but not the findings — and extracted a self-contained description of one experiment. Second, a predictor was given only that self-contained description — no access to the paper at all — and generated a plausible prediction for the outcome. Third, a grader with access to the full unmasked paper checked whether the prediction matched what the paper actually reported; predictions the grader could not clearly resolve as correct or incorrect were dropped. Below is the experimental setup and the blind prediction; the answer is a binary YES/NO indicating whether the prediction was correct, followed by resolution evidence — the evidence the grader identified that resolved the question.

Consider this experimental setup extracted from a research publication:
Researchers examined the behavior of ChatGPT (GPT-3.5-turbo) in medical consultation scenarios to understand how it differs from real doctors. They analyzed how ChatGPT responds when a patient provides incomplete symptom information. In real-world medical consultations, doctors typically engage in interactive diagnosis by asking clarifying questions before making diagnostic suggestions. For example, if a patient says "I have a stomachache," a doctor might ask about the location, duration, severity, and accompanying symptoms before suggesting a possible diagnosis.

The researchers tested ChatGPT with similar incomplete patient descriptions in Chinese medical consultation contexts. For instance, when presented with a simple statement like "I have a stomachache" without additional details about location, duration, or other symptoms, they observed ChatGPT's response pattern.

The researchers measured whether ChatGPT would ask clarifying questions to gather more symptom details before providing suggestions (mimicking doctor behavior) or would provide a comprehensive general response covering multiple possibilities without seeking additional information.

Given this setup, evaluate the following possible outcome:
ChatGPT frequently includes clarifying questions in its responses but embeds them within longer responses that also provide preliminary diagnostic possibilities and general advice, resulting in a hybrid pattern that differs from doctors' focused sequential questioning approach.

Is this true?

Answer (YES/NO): NO